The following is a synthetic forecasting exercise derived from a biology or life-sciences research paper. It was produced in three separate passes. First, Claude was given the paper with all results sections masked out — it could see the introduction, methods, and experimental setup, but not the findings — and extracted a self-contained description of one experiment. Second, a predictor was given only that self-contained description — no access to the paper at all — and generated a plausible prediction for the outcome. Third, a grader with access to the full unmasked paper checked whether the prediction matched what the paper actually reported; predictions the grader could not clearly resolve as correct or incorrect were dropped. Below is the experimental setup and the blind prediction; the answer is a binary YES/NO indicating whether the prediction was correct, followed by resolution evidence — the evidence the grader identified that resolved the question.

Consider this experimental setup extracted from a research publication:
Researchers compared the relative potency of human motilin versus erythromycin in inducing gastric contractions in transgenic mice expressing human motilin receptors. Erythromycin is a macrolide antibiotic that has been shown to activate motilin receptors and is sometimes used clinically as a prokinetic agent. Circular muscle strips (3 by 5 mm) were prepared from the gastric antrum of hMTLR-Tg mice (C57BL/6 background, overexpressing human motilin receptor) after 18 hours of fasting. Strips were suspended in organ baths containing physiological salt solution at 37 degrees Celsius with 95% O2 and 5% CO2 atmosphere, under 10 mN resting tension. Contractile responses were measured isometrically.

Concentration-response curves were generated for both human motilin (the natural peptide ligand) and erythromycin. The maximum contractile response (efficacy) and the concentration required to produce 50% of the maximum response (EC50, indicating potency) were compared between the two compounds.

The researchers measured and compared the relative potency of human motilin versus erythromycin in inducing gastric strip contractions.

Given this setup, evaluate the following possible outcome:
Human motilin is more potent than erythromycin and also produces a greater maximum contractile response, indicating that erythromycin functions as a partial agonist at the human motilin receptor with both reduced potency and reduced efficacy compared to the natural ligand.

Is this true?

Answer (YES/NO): YES